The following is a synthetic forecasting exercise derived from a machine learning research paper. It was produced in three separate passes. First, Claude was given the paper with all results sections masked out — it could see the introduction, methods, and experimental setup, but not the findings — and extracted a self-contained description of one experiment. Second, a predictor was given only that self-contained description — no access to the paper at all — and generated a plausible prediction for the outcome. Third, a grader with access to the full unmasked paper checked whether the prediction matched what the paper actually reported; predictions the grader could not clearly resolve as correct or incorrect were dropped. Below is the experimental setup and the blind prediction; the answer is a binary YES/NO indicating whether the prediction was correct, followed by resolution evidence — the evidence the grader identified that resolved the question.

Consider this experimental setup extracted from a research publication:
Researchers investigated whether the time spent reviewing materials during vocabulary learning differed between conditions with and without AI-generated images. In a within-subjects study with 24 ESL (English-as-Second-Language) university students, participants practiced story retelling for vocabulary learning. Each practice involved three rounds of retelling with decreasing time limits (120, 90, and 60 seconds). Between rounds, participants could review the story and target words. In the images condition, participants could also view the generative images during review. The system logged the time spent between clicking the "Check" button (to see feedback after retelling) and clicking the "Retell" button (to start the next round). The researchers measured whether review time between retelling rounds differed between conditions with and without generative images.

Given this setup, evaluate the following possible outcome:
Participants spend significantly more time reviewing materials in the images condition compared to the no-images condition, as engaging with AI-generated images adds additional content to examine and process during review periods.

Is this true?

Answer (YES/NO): NO